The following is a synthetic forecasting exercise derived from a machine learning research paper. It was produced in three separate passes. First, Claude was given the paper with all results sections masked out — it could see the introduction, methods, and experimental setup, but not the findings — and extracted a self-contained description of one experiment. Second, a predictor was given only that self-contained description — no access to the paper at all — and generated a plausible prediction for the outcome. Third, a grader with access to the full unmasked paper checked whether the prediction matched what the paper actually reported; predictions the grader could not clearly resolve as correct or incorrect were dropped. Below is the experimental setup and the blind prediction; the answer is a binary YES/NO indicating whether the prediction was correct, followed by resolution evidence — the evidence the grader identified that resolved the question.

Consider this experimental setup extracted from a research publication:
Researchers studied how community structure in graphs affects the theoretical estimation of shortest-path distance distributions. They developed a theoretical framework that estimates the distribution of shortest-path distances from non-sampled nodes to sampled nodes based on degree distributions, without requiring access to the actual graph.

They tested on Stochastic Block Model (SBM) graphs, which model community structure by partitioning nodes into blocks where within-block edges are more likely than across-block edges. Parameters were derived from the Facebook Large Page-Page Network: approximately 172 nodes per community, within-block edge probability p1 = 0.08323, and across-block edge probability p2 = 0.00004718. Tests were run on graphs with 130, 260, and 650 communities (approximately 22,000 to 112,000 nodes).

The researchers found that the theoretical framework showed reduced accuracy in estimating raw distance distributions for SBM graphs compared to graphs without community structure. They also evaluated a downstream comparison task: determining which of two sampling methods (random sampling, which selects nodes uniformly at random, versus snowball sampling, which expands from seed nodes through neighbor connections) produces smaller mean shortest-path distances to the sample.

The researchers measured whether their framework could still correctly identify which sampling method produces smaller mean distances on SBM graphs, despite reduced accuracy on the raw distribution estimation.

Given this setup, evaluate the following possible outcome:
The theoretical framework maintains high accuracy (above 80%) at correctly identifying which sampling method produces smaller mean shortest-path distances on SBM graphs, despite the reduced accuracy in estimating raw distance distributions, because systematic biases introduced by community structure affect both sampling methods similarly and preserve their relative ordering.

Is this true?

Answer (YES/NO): YES